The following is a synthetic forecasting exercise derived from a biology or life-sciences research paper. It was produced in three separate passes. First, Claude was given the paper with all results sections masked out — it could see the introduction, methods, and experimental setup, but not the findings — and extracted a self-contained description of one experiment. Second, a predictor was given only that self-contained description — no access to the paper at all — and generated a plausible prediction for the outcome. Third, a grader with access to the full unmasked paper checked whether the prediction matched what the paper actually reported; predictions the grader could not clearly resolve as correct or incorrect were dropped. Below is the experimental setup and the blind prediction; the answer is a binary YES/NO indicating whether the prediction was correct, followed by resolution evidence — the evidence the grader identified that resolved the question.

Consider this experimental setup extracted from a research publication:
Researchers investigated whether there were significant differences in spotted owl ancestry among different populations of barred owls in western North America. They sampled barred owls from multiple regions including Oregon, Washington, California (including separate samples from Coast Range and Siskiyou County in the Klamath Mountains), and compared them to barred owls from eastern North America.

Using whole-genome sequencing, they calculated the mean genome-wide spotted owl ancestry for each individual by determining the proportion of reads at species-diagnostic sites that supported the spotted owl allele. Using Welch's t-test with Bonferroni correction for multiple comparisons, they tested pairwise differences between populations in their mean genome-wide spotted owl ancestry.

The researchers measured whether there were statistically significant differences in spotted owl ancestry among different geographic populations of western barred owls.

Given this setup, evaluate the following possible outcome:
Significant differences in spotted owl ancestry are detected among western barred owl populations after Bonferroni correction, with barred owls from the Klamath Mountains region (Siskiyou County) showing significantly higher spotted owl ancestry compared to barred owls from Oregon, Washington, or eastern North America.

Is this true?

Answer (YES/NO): NO